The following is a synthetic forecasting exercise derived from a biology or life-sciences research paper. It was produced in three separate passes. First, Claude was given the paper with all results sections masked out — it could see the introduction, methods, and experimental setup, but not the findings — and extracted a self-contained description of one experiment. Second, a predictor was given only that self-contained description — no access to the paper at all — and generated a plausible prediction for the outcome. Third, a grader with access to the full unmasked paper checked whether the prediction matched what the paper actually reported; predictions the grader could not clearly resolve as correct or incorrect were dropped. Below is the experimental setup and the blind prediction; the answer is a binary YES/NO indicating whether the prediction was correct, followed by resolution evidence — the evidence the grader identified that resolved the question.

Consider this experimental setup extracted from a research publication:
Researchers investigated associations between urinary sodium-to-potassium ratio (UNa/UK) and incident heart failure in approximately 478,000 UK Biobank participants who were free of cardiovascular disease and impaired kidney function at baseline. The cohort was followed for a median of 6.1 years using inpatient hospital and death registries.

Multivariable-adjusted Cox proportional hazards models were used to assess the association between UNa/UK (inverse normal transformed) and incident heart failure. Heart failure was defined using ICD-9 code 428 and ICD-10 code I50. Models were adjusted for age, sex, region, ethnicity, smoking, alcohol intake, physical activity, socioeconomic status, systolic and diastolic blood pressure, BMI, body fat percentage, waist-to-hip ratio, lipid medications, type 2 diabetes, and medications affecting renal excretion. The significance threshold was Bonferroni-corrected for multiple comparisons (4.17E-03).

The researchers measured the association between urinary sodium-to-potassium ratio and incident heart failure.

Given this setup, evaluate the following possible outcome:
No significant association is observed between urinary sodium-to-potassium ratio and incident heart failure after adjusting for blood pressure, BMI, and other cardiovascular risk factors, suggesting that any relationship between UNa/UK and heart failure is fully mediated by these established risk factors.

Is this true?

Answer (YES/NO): NO